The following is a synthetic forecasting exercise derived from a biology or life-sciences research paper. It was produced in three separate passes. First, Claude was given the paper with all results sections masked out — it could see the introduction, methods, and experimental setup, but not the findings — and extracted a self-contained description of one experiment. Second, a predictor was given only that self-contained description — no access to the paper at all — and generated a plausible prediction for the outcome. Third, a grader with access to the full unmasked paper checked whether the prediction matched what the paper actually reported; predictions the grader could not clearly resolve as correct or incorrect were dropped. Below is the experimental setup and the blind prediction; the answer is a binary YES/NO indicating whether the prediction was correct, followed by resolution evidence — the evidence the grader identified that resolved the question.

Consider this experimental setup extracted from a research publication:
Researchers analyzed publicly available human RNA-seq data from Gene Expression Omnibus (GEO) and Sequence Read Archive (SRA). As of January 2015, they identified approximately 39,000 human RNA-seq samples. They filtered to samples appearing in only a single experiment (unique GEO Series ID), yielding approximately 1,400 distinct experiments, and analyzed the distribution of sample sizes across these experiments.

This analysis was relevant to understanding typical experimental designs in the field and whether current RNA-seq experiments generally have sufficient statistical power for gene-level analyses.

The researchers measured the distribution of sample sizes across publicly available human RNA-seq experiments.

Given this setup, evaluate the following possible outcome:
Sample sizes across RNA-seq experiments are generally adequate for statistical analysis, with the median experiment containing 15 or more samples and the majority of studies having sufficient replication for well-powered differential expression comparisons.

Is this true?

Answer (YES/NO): NO